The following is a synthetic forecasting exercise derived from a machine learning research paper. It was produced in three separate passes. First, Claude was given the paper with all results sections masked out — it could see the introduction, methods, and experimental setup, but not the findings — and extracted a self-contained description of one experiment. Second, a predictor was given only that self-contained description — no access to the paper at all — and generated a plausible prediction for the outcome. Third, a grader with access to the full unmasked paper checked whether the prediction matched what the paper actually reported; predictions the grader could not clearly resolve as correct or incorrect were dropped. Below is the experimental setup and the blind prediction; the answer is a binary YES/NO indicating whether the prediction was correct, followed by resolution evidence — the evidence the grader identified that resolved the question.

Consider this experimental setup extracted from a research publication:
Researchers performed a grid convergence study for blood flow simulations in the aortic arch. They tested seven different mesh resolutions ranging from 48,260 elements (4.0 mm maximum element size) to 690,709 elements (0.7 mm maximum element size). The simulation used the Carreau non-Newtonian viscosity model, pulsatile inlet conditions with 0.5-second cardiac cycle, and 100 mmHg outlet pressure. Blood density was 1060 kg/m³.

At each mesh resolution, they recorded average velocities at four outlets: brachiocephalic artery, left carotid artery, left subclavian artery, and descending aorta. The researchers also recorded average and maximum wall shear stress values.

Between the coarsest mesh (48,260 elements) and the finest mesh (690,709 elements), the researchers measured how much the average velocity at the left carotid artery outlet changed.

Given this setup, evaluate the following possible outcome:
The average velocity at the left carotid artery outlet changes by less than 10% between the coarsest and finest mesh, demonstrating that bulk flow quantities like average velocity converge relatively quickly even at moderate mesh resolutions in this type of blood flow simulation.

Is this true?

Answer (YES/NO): YES